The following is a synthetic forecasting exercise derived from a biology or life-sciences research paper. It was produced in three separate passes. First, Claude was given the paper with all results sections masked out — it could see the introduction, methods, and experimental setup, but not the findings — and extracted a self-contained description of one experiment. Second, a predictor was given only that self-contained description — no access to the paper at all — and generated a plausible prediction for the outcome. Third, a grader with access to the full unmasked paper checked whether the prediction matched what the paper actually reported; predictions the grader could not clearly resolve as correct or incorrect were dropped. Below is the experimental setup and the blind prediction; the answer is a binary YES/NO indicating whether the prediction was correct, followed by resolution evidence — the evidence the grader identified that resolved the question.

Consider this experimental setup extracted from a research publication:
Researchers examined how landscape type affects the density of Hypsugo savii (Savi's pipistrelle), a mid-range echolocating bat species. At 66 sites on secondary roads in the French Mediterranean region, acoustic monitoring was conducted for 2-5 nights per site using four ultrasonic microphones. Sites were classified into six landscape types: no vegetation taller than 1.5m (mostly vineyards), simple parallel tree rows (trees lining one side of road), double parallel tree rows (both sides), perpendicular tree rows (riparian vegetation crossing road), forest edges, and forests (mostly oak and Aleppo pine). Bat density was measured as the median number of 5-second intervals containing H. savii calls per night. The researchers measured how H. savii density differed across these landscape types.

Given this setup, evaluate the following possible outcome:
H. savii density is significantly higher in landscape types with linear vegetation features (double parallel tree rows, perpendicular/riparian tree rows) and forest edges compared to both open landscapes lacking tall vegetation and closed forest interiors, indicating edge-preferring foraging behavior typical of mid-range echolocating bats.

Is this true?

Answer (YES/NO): NO